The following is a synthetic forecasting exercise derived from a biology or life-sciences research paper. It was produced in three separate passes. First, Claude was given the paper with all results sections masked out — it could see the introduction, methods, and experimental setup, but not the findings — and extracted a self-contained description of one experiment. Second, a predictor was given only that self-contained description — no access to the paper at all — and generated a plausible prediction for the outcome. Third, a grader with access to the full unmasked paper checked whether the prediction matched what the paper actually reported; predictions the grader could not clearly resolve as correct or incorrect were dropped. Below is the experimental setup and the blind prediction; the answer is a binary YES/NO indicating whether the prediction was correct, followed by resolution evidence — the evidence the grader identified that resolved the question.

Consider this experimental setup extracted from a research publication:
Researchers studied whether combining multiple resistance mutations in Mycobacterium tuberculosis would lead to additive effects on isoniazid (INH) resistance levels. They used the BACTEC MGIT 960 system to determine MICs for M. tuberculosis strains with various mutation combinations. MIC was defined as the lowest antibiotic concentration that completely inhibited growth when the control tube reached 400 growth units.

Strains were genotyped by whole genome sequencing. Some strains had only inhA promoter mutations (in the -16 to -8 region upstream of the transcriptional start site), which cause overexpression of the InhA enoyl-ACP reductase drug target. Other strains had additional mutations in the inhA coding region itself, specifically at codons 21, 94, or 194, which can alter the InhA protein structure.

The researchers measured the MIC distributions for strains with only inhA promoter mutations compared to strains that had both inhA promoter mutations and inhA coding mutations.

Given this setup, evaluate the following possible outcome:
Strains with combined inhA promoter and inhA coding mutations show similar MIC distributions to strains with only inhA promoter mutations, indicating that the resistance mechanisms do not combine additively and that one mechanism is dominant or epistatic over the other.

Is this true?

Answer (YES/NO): YES